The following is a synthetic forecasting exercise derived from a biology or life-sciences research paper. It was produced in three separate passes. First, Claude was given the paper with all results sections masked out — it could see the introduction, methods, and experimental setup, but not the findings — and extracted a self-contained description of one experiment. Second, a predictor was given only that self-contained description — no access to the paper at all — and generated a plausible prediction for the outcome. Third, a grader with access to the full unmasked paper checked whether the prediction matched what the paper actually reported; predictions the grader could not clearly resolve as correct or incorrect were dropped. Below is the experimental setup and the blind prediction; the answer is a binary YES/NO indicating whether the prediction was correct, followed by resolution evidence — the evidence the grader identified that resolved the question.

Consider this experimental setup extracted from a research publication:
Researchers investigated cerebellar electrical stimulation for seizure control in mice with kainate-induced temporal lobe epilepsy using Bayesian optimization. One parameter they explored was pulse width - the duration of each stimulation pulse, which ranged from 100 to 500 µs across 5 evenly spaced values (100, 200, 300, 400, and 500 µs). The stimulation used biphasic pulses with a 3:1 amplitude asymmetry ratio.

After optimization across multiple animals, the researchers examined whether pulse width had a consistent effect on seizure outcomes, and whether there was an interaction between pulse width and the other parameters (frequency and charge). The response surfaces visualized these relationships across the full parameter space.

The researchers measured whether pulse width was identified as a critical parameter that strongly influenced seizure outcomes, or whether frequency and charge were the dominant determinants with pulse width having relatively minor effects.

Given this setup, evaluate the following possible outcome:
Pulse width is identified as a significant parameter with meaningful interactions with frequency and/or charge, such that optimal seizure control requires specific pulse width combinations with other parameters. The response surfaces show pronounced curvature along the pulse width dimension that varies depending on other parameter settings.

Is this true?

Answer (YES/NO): NO